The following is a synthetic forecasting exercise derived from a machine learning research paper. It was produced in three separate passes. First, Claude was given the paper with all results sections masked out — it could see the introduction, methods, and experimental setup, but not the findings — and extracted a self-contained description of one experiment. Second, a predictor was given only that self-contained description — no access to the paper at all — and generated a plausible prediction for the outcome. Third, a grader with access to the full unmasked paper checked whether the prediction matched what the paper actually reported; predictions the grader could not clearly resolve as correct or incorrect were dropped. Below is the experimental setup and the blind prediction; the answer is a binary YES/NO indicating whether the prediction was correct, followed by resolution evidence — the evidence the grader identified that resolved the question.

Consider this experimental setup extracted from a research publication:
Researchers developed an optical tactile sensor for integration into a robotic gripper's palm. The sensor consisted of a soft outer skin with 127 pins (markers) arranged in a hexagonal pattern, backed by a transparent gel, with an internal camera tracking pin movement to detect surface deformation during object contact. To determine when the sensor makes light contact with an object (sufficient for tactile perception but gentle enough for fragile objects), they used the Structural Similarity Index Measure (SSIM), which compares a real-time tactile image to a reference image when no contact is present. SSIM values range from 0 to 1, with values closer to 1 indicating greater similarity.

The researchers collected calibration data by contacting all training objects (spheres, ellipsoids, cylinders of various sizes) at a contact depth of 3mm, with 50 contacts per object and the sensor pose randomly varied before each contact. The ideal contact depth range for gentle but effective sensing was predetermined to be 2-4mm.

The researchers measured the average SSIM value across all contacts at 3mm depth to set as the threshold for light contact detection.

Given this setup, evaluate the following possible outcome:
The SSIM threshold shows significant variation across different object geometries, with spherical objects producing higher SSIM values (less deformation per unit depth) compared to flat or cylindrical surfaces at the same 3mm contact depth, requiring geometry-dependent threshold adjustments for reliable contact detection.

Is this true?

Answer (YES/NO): NO